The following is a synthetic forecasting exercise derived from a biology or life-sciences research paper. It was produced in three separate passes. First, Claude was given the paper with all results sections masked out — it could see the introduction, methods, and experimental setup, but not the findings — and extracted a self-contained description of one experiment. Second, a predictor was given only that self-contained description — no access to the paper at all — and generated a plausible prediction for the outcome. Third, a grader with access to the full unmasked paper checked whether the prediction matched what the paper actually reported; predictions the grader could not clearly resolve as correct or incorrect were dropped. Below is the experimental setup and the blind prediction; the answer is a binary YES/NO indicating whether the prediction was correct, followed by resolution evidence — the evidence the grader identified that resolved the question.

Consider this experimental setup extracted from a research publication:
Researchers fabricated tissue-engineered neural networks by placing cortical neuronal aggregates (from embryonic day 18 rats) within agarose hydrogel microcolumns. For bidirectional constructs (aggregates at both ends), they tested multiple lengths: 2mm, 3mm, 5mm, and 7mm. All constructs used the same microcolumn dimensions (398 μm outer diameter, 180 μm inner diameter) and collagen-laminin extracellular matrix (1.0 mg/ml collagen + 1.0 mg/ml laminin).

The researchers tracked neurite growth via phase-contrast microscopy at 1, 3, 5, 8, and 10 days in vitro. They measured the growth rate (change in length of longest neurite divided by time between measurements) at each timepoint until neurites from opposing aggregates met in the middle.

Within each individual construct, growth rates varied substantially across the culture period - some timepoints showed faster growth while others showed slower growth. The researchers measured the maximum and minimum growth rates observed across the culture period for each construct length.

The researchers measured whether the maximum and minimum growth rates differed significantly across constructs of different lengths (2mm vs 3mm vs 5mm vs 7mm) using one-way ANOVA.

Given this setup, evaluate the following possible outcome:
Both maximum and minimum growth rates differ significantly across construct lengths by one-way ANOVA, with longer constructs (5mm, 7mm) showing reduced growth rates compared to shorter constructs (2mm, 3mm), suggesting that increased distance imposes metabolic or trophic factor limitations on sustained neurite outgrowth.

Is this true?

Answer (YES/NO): NO